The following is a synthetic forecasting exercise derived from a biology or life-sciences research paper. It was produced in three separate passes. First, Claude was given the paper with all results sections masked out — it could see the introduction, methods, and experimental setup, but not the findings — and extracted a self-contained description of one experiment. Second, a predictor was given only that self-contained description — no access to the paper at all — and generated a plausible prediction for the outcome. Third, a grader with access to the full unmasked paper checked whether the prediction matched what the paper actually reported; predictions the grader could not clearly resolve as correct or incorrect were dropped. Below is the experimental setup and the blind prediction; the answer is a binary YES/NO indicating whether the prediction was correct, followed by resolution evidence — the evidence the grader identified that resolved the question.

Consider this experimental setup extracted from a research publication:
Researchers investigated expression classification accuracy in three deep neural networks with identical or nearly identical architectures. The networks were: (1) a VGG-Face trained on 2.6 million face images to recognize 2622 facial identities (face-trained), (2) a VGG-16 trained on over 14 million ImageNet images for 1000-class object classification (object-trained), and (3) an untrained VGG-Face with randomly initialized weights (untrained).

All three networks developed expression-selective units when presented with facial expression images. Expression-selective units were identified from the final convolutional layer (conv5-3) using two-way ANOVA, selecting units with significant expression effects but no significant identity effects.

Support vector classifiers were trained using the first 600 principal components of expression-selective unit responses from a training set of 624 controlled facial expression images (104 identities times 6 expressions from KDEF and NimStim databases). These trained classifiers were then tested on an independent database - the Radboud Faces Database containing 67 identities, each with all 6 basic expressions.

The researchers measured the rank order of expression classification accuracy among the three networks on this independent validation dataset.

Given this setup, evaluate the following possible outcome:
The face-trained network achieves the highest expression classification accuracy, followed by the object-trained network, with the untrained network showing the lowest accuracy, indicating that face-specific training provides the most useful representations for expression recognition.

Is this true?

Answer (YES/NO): YES